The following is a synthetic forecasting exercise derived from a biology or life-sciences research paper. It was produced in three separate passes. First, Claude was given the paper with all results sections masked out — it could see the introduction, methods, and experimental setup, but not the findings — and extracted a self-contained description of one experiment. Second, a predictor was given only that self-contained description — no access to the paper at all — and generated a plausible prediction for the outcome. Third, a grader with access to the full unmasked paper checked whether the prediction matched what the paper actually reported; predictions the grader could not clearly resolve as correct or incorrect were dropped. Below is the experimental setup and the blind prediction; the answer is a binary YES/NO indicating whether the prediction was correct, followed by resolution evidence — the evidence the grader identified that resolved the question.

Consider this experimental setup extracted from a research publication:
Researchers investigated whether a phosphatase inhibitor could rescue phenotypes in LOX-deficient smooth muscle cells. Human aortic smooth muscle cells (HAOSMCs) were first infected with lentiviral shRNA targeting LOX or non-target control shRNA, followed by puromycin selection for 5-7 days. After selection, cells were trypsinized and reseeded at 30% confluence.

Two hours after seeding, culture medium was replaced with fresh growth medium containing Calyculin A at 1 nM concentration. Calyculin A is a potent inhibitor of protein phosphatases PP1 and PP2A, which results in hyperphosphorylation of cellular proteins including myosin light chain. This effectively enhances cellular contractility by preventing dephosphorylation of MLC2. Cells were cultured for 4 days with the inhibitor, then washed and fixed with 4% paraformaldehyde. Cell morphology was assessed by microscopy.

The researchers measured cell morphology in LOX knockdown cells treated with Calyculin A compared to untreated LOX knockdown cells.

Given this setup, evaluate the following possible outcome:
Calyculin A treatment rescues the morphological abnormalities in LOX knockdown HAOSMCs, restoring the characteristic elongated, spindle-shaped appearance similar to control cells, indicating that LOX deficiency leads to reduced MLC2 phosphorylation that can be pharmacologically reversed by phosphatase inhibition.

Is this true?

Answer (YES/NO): NO